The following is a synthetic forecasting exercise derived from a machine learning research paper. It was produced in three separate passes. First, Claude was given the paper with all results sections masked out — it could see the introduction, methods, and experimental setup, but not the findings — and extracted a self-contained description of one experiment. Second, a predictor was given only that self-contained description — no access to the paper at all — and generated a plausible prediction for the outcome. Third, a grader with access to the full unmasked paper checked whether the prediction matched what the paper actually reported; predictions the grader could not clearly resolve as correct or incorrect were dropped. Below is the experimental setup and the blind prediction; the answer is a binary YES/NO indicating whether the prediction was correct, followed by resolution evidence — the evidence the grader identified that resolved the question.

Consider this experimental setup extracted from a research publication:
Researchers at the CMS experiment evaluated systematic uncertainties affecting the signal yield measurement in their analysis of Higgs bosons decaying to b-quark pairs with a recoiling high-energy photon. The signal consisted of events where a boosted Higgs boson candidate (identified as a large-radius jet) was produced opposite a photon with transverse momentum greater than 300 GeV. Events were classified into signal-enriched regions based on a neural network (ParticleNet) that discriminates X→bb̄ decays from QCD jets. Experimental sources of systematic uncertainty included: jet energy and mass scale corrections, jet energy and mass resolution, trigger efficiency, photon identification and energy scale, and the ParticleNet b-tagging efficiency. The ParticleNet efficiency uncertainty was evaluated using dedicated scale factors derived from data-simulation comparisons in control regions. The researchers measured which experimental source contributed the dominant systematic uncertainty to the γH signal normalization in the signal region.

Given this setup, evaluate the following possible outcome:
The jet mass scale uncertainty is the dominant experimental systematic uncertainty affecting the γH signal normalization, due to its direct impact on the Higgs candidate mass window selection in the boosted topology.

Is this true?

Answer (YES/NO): NO